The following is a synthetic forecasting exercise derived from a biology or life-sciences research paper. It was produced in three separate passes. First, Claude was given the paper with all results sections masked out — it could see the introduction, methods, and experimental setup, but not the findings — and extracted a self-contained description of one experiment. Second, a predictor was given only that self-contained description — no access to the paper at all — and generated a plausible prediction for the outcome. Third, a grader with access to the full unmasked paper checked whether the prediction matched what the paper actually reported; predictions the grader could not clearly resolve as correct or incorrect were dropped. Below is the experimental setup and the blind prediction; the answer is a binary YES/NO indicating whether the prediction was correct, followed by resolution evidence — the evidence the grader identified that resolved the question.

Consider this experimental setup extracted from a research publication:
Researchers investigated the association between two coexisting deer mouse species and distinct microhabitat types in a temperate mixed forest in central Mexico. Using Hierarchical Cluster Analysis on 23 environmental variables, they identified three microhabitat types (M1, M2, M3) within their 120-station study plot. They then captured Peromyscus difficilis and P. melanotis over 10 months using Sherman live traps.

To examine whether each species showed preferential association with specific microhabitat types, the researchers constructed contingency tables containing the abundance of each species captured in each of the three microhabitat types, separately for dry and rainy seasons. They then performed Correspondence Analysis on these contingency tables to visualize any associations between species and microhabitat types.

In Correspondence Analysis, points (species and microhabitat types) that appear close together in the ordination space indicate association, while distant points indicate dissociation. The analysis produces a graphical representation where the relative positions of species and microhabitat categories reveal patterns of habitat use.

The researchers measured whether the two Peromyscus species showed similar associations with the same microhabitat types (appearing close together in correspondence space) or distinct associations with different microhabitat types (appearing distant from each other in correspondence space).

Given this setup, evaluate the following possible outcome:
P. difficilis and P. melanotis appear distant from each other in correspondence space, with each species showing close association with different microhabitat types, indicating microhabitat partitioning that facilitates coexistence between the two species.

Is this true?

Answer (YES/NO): YES